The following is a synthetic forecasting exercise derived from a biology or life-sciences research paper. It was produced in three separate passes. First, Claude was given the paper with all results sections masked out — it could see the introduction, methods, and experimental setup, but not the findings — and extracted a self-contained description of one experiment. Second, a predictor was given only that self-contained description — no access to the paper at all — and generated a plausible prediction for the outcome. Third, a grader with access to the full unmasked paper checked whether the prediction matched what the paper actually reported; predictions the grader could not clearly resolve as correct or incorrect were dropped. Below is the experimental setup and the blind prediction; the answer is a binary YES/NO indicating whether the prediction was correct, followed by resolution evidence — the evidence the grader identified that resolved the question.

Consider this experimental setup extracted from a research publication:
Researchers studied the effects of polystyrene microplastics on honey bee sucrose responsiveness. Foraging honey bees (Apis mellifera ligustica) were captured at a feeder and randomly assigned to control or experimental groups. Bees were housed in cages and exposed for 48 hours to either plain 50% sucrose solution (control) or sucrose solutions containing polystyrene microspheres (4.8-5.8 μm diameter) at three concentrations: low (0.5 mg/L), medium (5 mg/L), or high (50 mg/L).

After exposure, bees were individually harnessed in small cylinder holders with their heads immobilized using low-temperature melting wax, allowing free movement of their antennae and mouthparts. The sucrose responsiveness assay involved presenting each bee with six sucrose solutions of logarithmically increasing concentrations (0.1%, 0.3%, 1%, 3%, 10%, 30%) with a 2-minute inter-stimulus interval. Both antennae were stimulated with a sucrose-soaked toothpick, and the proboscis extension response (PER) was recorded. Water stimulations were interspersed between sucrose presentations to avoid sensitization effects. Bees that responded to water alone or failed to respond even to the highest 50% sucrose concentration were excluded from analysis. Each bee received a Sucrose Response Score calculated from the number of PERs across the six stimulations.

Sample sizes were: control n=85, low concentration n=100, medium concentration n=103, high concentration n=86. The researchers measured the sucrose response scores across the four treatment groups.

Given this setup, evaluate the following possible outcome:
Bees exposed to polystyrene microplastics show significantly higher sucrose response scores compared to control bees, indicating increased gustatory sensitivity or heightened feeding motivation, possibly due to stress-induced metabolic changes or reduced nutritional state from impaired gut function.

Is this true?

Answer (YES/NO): NO